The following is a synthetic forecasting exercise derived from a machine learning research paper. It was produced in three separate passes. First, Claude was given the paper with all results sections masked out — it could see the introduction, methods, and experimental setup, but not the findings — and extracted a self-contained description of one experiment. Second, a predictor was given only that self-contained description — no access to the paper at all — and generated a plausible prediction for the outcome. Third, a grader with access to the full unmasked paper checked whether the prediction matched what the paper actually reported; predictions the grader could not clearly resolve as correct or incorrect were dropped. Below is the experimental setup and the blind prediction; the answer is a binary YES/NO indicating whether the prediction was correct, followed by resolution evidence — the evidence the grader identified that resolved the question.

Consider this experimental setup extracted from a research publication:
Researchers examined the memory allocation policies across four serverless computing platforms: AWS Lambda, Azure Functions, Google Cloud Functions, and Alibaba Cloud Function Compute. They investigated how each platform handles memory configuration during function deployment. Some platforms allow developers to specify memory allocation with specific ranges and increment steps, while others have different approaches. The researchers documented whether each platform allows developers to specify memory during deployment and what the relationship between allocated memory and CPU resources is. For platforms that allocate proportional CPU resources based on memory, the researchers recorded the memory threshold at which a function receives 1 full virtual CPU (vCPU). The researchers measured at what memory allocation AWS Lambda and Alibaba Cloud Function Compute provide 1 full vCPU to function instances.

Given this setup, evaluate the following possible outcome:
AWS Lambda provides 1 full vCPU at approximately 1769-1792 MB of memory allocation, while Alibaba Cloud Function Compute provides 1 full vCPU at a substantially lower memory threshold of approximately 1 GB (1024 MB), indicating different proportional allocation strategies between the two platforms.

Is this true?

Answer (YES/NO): YES